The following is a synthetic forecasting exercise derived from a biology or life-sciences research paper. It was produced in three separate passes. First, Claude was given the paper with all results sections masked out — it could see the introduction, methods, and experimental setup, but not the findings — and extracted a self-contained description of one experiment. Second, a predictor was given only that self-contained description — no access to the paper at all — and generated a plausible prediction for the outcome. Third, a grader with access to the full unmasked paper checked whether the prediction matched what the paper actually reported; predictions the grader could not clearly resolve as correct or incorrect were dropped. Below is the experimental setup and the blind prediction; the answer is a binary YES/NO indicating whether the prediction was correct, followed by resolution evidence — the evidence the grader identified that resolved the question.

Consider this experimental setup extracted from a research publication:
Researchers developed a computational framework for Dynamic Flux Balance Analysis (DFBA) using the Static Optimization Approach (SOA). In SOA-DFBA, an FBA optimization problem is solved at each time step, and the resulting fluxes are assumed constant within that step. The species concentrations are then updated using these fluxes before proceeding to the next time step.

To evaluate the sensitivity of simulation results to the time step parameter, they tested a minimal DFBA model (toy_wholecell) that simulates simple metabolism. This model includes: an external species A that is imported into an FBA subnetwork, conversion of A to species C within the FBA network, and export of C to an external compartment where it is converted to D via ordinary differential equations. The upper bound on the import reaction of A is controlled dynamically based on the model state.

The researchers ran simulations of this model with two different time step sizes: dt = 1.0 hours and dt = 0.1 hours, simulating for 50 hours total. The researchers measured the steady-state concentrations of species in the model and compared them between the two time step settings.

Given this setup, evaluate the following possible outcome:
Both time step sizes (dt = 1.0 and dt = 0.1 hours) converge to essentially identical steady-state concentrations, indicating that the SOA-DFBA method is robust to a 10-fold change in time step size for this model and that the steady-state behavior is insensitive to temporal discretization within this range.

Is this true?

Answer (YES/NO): NO